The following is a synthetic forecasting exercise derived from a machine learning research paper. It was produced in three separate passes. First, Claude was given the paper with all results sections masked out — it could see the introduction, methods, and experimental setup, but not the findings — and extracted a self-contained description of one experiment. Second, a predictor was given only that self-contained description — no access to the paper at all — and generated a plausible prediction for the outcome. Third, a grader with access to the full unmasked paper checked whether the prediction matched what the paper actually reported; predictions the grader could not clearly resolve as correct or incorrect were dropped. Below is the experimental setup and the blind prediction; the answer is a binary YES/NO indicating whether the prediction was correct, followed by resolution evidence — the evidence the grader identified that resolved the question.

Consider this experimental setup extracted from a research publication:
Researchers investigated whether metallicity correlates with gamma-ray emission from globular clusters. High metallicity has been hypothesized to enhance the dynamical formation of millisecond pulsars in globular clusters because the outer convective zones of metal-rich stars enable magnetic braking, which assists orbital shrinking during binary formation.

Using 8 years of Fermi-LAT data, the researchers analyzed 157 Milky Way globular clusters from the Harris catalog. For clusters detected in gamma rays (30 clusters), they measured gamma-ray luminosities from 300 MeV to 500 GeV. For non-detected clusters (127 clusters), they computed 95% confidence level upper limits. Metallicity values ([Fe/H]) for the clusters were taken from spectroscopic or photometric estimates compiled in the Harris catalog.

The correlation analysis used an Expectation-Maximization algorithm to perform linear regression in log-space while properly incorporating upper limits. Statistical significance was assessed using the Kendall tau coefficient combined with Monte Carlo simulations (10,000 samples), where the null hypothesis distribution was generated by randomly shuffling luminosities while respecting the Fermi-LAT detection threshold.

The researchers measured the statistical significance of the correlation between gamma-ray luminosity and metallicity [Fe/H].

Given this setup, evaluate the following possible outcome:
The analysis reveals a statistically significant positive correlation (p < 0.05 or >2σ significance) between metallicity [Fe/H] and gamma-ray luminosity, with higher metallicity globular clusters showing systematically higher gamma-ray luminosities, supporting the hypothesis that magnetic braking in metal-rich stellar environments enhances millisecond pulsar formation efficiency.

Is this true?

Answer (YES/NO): NO